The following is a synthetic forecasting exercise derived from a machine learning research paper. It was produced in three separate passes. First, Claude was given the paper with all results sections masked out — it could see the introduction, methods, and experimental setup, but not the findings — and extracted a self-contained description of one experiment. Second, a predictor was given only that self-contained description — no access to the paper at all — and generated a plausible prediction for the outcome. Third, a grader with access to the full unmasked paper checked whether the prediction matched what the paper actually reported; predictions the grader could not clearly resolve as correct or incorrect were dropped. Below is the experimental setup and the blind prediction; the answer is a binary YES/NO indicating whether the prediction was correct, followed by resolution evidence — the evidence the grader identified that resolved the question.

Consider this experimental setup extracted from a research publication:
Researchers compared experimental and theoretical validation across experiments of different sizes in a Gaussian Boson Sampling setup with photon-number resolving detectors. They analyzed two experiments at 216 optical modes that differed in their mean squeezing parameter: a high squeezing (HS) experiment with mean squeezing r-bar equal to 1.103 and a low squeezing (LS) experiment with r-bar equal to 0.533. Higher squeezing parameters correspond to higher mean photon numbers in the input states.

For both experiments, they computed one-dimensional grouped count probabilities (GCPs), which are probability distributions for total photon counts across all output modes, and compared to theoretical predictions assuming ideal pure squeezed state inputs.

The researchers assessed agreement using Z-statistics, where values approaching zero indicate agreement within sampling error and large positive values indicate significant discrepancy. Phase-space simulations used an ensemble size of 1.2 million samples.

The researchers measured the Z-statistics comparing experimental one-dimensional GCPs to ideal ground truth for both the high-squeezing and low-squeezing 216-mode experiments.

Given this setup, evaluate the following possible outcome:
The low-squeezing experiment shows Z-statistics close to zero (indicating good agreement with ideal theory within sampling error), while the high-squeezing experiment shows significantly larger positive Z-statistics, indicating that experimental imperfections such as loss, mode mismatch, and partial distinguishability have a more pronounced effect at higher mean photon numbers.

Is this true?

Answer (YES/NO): NO